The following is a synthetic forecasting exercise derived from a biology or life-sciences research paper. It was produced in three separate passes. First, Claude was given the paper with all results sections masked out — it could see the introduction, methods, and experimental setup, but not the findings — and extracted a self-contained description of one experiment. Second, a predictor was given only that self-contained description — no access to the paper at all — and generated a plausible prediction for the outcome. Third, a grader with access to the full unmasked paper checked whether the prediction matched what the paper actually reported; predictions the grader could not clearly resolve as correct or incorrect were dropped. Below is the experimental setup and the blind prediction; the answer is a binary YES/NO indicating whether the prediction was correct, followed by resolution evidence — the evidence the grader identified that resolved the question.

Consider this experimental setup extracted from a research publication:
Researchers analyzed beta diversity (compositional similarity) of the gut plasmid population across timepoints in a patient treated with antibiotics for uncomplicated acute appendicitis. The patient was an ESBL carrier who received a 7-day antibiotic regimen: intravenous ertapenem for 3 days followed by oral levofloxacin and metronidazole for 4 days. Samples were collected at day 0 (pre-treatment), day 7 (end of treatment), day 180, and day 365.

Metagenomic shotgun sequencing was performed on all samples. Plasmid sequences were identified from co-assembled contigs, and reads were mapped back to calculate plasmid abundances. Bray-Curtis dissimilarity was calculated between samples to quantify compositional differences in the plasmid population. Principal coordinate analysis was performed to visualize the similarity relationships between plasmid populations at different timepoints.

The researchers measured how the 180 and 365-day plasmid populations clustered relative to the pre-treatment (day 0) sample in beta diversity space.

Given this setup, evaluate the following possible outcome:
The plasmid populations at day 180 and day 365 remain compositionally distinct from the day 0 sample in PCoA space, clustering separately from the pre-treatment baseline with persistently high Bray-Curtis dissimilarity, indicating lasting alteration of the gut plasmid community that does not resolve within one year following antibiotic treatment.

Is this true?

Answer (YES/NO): YES